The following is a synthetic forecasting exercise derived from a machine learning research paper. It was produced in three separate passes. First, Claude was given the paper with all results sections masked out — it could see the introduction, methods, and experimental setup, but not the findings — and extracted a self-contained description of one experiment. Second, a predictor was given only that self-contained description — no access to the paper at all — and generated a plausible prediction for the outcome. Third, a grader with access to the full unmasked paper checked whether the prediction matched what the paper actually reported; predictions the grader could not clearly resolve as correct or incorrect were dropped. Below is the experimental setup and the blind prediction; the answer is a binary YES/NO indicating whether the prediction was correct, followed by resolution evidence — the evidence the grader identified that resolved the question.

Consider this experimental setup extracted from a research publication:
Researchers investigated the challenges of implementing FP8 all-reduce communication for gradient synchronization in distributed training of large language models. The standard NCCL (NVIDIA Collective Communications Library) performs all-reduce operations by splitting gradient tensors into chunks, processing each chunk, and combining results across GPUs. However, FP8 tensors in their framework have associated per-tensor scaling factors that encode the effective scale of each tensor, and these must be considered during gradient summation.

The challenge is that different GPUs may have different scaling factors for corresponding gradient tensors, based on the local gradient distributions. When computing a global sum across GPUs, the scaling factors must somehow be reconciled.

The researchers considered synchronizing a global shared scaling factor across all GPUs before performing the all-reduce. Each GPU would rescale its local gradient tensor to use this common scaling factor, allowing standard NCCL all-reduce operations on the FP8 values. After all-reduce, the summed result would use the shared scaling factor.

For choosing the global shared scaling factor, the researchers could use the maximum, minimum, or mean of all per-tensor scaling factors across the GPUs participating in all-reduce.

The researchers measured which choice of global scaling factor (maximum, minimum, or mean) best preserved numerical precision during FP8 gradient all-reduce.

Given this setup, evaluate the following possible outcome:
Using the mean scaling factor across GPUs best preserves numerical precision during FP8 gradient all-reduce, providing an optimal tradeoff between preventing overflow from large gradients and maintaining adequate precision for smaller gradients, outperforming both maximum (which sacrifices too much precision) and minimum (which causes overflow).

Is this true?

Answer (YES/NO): NO